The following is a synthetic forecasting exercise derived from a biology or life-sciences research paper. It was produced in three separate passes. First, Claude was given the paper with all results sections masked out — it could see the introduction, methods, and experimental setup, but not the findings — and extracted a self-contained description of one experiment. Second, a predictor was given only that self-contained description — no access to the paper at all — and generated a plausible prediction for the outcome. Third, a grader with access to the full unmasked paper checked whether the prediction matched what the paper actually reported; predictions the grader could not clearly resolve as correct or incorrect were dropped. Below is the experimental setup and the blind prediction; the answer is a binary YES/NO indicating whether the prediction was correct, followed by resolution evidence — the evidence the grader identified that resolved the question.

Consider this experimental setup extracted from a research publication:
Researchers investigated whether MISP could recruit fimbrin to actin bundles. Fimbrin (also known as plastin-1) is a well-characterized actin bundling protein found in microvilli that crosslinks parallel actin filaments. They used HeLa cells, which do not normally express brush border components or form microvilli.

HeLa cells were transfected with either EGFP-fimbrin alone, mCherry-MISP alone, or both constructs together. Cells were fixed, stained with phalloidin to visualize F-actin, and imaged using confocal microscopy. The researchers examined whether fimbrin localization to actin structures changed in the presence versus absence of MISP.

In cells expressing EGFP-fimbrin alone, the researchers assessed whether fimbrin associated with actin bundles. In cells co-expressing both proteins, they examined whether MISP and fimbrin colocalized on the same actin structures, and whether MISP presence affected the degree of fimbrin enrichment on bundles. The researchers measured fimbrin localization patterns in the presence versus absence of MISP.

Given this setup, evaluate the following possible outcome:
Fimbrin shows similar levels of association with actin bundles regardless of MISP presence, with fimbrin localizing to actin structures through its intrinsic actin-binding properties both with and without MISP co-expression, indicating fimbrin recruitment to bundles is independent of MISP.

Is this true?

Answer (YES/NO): NO